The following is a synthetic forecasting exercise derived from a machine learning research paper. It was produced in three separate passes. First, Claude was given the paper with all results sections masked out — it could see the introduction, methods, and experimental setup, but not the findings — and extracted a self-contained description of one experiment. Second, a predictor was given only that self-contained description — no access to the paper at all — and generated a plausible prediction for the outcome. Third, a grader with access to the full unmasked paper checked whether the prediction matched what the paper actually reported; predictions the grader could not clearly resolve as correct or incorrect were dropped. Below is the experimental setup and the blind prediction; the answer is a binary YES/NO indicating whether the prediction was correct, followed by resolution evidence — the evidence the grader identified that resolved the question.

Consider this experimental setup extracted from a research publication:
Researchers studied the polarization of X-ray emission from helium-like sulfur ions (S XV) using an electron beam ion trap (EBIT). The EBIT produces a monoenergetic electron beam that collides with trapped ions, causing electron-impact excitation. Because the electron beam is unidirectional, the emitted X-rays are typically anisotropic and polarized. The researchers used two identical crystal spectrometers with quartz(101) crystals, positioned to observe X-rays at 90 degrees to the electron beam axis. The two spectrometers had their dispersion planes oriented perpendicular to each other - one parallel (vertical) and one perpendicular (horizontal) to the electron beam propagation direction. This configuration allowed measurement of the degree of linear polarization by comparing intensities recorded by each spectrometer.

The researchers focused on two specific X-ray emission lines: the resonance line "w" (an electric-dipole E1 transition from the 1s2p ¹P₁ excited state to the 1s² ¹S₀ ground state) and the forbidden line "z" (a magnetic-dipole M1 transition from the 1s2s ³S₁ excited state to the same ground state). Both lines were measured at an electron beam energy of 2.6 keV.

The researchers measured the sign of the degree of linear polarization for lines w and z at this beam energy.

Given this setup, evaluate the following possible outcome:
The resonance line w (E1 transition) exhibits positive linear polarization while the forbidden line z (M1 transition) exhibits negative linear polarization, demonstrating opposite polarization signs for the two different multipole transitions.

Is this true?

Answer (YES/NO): YES